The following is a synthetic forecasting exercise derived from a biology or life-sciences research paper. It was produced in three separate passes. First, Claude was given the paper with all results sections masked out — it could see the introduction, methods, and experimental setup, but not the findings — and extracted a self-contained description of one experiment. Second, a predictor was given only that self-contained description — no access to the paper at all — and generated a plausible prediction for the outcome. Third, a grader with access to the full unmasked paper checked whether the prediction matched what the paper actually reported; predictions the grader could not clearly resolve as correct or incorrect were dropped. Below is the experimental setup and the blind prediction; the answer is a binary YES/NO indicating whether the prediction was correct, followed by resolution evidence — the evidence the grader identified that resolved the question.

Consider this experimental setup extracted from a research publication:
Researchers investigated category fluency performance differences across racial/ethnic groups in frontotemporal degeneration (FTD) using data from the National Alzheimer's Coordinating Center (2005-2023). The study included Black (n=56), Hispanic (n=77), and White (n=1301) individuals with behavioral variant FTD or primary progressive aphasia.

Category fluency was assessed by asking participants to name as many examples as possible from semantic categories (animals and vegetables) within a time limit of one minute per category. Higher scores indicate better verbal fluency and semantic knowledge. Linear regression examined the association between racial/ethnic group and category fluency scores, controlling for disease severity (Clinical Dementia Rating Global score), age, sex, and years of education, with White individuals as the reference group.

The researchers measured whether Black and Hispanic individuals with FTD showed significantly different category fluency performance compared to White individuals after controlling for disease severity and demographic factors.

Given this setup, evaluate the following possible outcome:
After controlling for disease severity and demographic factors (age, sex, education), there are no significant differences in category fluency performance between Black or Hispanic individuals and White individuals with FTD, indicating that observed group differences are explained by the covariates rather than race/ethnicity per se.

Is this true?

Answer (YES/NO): NO